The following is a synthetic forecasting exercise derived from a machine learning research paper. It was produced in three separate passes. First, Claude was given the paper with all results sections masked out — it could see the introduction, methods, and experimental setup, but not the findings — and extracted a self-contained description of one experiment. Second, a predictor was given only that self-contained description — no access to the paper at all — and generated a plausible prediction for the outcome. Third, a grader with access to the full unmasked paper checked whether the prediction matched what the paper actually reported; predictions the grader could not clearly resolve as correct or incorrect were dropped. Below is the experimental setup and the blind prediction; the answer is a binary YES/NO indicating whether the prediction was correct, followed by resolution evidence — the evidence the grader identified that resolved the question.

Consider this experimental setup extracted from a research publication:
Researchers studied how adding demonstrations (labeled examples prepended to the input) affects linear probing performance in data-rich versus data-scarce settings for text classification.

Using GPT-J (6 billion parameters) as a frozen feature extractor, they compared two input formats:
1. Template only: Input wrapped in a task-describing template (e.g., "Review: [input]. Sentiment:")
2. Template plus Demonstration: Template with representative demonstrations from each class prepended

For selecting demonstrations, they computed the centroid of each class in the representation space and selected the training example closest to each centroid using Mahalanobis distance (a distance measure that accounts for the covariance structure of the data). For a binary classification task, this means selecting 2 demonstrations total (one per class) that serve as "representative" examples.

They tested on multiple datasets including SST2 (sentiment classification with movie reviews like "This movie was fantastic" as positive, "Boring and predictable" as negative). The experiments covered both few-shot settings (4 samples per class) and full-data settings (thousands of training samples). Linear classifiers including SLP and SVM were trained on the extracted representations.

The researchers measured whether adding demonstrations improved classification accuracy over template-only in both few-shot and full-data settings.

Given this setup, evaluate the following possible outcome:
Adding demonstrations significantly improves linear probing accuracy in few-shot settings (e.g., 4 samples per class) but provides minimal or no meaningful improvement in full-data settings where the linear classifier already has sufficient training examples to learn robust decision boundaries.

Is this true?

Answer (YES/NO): YES